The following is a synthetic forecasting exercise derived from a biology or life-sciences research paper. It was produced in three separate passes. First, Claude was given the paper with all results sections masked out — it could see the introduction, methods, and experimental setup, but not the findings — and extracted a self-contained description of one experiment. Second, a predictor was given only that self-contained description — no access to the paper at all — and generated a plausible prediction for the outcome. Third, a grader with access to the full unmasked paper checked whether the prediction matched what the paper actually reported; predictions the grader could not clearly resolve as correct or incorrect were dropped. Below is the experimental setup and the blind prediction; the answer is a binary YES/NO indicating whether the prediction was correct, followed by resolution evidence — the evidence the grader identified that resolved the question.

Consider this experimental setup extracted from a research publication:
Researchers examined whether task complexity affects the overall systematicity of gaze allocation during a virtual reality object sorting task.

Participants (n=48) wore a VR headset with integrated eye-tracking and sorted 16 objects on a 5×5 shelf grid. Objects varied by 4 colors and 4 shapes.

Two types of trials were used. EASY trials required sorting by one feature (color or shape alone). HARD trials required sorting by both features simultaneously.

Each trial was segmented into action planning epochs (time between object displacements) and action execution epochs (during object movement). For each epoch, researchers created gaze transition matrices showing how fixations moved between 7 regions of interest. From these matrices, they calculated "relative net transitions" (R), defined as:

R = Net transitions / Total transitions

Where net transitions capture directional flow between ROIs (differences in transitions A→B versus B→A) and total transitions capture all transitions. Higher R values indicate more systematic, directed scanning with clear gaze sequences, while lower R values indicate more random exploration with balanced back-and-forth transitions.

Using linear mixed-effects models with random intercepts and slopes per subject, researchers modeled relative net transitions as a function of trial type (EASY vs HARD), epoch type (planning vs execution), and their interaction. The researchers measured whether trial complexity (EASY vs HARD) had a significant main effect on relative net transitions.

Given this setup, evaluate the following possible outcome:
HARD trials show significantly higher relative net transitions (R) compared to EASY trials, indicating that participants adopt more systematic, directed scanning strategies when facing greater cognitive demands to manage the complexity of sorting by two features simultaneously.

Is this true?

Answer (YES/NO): NO